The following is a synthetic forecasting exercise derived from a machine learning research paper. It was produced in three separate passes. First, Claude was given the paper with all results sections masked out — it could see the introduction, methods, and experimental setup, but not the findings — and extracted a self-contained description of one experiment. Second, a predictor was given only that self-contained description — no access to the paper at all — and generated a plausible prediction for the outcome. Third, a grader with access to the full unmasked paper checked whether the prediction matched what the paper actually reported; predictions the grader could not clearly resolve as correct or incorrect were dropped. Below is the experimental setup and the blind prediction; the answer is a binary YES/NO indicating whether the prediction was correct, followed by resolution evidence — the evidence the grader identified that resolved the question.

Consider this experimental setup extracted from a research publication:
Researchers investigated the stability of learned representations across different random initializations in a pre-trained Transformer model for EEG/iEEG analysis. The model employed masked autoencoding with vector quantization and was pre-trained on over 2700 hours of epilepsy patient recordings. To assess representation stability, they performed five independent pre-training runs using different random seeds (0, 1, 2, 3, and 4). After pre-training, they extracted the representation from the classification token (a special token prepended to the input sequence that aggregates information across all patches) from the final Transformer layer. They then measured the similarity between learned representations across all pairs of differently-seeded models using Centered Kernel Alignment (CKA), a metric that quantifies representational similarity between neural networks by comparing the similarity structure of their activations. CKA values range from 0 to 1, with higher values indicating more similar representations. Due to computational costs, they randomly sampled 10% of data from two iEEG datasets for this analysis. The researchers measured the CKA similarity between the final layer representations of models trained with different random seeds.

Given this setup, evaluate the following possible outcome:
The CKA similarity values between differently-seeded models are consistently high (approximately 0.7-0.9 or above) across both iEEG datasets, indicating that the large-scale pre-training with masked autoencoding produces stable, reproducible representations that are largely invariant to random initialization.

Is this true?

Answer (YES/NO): YES